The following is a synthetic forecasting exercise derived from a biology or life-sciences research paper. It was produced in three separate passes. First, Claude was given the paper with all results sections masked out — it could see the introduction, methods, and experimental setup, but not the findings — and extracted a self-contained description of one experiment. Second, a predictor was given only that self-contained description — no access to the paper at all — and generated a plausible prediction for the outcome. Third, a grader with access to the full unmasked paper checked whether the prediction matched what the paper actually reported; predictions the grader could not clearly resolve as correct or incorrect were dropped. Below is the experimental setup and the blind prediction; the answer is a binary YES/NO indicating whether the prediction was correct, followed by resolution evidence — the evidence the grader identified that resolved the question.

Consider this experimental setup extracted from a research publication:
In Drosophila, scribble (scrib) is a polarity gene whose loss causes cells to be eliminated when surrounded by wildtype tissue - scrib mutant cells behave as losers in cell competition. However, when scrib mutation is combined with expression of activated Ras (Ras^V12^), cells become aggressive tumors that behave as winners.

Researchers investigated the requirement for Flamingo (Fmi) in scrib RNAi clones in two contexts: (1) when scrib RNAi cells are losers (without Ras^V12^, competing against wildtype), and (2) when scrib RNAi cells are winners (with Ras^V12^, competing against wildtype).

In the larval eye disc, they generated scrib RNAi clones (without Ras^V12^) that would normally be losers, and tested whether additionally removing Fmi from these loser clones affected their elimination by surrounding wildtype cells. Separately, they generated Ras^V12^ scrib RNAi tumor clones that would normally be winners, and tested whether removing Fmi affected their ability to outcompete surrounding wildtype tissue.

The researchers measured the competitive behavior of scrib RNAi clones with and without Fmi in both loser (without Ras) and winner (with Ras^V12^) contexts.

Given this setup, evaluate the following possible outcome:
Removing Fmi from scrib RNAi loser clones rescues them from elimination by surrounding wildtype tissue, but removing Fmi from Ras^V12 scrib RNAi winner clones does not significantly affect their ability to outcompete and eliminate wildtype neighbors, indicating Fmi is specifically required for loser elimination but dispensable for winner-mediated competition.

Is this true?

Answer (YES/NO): NO